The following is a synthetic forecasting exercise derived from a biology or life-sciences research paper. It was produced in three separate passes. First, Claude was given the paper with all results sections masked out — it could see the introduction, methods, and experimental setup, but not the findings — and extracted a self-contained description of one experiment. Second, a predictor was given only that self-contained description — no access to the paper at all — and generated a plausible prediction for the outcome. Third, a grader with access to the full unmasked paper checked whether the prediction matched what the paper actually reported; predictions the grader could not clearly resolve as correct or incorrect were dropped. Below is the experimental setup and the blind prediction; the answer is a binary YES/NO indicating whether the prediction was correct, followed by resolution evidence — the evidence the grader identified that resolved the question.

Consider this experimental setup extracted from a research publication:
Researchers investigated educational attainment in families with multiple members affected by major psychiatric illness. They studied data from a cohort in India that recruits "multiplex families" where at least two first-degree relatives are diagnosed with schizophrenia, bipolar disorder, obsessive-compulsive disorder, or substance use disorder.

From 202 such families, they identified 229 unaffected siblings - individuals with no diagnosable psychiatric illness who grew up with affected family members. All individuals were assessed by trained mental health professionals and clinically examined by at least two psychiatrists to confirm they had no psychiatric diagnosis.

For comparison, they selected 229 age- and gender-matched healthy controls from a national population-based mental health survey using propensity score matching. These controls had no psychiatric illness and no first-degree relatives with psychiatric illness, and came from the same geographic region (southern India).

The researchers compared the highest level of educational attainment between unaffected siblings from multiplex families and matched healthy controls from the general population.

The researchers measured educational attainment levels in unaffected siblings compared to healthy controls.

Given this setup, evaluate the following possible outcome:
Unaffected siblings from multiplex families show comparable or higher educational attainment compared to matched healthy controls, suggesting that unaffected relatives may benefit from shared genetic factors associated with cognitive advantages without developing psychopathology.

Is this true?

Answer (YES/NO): NO